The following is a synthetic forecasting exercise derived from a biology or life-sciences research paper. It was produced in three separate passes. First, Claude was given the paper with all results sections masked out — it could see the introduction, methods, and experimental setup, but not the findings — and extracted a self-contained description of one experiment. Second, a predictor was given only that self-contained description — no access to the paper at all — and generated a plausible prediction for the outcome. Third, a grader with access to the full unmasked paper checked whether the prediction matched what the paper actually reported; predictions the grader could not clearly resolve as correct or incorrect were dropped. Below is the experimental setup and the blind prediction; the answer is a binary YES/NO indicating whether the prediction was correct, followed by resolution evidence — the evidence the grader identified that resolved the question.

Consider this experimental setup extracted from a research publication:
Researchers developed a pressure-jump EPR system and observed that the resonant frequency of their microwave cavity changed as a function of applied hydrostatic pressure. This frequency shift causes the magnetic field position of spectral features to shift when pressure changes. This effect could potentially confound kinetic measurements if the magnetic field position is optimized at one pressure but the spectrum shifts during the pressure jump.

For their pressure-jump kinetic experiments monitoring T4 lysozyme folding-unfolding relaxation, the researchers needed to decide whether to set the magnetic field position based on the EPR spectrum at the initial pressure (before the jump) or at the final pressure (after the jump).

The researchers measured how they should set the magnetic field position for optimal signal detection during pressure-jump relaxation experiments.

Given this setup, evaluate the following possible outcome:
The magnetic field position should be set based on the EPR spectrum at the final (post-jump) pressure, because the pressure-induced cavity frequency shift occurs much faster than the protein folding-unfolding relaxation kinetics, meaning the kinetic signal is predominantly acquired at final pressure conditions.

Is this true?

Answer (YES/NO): YES